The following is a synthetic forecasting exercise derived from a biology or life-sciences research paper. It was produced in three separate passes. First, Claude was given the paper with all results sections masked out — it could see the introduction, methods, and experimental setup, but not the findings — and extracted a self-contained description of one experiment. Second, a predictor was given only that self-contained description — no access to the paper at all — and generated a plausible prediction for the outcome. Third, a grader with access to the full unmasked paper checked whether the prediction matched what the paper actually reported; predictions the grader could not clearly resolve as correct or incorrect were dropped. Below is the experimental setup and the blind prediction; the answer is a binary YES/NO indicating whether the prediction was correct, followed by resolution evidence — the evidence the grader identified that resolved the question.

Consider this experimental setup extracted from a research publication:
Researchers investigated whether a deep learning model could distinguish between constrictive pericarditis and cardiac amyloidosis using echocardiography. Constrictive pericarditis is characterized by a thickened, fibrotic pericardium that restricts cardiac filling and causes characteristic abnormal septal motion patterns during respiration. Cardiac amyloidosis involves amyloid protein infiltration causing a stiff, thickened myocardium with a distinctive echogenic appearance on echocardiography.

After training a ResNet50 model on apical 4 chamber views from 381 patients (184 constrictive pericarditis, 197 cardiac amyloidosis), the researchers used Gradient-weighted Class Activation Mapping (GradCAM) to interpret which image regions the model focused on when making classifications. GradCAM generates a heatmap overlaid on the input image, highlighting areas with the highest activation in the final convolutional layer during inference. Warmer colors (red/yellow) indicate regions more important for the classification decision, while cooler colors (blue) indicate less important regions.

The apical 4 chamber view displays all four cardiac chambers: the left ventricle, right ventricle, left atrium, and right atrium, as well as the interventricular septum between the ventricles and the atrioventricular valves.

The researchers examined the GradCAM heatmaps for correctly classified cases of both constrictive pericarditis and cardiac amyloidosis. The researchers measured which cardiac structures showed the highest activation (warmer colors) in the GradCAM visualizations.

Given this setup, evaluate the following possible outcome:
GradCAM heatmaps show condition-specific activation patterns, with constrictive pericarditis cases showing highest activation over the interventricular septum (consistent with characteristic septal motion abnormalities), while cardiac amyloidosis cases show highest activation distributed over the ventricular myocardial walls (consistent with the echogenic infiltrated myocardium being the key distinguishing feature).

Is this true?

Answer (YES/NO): NO